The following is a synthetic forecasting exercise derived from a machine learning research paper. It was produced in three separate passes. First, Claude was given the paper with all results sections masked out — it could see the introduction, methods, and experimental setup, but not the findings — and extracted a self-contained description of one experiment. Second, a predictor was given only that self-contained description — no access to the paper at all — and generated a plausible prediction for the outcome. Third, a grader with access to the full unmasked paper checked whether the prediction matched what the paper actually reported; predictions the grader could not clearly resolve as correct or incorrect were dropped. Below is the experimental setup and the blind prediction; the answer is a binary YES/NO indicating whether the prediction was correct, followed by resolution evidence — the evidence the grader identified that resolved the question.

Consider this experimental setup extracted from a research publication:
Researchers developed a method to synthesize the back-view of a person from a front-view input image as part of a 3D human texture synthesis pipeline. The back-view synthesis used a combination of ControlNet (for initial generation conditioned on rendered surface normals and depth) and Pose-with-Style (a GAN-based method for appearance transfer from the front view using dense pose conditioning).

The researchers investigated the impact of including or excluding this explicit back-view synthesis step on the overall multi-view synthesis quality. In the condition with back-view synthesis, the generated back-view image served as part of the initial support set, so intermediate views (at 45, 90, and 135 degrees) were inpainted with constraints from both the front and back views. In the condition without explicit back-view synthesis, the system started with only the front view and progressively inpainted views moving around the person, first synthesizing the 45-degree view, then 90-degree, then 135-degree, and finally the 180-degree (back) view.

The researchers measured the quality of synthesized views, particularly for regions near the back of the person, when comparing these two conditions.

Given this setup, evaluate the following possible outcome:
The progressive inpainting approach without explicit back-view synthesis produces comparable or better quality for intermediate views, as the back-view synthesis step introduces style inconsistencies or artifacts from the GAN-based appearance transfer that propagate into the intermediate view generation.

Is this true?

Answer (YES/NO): NO